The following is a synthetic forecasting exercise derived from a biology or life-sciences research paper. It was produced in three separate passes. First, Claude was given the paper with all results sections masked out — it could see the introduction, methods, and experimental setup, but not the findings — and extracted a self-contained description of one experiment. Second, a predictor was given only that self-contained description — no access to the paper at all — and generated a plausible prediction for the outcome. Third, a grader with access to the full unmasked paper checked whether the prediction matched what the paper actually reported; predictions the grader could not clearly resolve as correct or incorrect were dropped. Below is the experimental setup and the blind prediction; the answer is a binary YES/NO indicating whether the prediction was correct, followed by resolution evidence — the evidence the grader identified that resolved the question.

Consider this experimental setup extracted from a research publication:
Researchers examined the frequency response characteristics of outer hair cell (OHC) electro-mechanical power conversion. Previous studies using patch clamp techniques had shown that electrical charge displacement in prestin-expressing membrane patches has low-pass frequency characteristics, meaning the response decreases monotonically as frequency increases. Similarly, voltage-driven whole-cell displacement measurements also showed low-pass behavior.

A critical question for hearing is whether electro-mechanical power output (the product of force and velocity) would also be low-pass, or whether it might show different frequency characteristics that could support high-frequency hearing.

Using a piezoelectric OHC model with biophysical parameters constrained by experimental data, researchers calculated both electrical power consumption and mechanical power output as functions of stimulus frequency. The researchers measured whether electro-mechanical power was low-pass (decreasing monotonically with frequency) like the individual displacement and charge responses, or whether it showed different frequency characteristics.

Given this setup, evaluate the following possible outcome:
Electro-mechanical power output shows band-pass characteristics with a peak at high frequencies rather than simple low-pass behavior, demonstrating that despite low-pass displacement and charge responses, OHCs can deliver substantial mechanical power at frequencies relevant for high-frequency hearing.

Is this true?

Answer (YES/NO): YES